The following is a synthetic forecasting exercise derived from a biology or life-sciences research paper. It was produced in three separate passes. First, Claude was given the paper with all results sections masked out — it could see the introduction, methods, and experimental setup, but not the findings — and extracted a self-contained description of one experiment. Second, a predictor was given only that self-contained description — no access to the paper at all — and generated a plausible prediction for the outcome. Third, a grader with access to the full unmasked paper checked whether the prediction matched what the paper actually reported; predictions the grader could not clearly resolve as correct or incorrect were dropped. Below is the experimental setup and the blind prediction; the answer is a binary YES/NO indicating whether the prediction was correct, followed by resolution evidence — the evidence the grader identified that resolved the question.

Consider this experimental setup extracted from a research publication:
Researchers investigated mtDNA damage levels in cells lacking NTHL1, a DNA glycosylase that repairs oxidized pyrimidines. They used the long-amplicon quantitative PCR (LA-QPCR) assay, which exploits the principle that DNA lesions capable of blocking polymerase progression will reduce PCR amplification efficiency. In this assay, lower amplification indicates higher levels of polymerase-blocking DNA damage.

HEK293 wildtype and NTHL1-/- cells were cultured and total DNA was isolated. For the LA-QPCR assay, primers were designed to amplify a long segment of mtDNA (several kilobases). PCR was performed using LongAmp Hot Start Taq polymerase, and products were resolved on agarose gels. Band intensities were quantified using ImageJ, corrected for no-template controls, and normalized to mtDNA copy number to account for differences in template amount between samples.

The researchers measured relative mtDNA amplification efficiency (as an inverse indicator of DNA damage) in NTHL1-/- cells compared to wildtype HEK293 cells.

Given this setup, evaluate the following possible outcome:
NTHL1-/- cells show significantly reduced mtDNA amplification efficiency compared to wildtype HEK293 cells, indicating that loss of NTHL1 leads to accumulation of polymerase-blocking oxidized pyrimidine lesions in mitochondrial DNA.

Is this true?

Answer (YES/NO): YES